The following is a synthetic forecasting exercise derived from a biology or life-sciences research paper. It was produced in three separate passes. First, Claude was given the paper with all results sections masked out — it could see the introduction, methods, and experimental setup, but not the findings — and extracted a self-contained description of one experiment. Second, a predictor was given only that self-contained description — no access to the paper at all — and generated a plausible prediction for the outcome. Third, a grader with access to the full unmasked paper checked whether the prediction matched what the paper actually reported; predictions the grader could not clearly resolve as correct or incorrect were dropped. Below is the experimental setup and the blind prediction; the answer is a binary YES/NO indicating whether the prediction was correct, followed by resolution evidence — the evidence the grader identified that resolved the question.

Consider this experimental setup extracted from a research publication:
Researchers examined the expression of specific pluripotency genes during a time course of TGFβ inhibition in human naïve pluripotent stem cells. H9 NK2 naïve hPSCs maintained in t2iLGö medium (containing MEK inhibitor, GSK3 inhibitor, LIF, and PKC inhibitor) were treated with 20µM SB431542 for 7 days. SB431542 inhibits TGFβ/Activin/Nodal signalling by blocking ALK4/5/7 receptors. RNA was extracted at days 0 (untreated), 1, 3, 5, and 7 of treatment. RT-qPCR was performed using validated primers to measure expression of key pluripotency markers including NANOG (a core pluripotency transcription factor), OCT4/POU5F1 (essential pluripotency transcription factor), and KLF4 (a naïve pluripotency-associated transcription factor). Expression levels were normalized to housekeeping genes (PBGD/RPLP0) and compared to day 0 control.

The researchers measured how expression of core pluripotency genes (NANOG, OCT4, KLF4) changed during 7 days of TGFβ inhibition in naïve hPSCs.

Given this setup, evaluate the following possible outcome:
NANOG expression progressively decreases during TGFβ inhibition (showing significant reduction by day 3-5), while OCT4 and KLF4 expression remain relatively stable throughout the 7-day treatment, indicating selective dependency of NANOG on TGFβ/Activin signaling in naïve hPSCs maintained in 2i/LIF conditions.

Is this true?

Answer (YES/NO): NO